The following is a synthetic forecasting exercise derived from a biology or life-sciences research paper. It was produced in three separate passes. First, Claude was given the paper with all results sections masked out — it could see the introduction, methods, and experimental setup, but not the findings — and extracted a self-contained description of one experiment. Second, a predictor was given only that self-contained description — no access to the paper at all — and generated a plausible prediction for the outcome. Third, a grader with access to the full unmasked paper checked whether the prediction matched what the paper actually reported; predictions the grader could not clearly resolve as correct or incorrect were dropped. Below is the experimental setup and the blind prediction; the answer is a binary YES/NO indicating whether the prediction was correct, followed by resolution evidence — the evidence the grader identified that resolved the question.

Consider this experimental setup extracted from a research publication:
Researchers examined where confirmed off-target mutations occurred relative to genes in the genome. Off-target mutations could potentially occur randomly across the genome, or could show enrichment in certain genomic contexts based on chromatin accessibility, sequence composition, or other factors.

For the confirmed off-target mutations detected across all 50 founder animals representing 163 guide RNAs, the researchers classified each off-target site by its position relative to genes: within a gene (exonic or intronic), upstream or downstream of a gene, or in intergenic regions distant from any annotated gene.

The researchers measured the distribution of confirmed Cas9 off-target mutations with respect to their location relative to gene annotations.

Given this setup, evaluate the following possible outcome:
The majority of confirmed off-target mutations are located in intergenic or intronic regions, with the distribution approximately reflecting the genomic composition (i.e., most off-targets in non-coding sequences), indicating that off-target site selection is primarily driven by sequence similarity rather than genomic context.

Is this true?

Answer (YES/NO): YES